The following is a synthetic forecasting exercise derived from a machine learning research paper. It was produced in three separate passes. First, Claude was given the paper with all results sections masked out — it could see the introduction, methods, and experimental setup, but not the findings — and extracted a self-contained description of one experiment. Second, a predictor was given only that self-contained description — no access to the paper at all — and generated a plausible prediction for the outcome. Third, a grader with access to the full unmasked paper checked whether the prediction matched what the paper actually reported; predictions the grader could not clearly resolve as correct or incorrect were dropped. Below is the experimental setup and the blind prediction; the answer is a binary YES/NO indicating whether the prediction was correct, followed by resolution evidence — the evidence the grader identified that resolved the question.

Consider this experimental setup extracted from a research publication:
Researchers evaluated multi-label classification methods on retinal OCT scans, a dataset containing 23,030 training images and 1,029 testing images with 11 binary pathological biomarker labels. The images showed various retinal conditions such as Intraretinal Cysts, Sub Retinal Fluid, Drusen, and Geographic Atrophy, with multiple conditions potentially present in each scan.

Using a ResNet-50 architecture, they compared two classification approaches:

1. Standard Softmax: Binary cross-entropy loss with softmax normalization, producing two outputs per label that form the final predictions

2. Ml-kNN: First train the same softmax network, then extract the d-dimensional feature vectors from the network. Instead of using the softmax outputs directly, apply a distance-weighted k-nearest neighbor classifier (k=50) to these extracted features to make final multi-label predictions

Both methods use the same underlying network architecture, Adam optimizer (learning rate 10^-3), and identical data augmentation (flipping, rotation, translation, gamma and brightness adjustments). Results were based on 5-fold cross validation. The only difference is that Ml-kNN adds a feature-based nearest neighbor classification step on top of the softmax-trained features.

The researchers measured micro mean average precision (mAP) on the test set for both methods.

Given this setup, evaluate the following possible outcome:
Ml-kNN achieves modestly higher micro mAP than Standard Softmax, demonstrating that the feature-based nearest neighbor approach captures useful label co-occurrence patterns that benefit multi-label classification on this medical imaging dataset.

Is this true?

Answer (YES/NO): NO